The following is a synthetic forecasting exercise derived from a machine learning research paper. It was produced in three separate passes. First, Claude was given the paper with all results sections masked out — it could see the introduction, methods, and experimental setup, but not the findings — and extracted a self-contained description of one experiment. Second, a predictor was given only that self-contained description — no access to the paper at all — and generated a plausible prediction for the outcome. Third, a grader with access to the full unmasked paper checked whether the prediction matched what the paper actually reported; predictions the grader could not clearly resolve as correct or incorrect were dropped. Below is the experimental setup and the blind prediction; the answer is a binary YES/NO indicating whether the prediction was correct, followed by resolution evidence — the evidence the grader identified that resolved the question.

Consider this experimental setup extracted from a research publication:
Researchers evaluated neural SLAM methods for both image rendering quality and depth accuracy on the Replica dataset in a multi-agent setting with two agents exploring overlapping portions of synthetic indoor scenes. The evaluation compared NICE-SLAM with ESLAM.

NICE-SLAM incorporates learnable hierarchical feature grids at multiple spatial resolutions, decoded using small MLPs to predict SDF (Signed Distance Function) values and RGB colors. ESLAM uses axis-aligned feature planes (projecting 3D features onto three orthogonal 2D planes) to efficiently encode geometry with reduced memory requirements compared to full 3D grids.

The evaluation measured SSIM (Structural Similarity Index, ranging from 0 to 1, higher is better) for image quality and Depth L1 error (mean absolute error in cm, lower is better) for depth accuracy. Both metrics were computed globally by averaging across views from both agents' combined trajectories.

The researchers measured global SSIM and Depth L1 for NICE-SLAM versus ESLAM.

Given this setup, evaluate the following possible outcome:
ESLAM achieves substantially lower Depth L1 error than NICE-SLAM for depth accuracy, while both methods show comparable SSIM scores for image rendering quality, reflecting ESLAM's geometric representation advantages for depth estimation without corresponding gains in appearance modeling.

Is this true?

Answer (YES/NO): NO